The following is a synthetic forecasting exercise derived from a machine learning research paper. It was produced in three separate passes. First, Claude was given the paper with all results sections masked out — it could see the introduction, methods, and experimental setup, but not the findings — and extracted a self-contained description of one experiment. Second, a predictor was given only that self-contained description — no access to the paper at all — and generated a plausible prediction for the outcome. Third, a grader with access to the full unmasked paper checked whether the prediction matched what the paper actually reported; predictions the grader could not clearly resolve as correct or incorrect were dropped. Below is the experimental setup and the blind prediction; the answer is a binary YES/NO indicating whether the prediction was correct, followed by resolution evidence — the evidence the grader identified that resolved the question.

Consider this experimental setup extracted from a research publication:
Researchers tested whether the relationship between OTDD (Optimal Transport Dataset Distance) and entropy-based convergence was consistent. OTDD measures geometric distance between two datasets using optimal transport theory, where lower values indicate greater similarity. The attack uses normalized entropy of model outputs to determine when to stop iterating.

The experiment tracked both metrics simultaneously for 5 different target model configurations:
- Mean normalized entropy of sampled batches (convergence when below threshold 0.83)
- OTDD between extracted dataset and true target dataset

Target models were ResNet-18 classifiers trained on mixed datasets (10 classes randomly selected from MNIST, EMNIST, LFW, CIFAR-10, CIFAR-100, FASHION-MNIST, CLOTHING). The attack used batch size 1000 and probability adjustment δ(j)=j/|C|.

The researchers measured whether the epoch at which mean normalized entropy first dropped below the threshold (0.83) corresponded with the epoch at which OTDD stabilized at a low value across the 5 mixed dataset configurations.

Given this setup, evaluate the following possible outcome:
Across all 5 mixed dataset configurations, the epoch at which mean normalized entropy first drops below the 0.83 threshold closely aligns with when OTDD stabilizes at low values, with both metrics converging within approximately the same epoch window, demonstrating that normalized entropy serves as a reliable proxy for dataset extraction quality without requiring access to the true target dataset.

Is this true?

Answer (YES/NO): YES